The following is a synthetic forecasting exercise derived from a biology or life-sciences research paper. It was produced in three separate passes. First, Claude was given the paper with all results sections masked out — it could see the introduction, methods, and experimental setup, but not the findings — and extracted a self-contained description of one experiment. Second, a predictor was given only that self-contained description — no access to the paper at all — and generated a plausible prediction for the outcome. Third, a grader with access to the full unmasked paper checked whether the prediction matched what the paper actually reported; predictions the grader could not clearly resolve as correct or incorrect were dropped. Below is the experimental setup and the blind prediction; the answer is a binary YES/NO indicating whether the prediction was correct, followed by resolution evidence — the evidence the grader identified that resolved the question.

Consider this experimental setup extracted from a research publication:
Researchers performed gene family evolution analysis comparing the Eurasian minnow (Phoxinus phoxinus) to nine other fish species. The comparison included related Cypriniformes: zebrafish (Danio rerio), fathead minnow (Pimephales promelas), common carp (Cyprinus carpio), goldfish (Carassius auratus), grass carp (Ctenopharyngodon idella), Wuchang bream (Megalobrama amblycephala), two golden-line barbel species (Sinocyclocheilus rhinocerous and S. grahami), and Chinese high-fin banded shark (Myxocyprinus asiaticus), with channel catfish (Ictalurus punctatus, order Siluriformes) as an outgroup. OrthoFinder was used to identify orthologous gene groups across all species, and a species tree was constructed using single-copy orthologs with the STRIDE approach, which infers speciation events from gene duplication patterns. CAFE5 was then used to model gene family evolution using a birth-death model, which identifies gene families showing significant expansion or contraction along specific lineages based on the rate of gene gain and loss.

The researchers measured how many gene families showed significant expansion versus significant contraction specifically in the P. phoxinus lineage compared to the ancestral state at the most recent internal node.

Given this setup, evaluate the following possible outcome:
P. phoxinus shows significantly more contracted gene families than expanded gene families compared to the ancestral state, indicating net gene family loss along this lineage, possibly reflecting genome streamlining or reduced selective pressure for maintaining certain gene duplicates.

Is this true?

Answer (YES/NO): YES